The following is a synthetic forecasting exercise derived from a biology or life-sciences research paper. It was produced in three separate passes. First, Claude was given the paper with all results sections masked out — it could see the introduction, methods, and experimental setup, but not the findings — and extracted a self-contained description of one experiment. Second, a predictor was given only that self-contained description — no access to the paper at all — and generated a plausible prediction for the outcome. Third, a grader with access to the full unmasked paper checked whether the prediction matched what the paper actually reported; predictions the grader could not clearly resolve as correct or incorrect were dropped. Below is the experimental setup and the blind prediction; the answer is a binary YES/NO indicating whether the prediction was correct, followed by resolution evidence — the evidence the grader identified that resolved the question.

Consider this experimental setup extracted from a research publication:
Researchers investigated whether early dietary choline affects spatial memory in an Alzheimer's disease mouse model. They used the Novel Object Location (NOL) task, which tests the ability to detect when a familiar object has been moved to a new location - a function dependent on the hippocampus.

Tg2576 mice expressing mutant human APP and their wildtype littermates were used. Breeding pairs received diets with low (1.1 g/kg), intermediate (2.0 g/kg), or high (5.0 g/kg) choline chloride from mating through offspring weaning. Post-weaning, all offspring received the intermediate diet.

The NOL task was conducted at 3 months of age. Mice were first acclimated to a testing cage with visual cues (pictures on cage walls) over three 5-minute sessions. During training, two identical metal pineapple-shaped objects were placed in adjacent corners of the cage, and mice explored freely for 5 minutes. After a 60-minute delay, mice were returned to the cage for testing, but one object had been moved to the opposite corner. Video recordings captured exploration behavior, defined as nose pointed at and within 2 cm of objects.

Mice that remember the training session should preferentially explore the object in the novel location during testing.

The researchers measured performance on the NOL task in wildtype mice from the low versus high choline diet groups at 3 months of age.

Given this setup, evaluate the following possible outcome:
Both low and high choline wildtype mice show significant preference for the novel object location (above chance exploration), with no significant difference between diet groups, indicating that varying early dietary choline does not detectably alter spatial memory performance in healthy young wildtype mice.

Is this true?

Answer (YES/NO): NO